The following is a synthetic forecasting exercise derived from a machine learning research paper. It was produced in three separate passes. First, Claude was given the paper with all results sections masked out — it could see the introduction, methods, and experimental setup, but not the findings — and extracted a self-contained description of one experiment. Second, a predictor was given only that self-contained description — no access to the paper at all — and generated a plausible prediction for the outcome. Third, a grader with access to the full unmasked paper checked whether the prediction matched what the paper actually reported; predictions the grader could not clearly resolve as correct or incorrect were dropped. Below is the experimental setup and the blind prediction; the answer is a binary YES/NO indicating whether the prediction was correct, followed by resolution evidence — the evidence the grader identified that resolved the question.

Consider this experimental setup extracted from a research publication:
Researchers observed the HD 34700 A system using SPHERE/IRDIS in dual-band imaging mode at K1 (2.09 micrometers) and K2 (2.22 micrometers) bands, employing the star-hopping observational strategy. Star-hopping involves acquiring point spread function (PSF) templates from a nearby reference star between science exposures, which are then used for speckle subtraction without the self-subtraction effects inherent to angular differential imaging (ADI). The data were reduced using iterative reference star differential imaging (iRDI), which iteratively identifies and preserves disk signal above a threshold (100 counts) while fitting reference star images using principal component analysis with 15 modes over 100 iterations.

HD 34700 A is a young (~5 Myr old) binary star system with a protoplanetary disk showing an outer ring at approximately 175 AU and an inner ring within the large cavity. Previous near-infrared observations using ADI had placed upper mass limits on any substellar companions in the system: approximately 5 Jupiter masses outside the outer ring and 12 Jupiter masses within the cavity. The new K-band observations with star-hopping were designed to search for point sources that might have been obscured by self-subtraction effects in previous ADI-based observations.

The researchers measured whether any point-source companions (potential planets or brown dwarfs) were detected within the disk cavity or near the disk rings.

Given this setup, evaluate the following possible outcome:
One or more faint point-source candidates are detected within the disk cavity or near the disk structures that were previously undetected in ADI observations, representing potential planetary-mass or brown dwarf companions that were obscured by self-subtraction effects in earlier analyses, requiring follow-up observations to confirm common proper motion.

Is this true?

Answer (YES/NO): NO